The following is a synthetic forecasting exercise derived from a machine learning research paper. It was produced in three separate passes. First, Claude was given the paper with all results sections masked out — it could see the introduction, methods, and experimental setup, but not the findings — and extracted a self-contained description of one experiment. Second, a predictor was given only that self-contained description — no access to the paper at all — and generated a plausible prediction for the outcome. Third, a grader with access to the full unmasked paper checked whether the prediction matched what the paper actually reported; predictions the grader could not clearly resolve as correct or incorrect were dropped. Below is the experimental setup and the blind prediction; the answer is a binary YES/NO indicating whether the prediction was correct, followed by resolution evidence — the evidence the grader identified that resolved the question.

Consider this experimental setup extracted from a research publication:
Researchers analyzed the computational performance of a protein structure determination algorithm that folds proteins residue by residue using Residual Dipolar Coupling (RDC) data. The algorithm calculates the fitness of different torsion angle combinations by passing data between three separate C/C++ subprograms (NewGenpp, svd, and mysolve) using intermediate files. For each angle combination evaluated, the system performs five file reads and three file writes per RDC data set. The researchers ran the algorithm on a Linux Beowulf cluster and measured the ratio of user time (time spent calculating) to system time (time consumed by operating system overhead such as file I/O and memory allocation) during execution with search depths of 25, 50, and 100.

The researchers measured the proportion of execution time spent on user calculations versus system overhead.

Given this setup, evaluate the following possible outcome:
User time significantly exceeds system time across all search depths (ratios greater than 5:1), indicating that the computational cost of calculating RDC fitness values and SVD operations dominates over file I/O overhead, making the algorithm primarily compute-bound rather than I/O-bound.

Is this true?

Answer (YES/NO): NO